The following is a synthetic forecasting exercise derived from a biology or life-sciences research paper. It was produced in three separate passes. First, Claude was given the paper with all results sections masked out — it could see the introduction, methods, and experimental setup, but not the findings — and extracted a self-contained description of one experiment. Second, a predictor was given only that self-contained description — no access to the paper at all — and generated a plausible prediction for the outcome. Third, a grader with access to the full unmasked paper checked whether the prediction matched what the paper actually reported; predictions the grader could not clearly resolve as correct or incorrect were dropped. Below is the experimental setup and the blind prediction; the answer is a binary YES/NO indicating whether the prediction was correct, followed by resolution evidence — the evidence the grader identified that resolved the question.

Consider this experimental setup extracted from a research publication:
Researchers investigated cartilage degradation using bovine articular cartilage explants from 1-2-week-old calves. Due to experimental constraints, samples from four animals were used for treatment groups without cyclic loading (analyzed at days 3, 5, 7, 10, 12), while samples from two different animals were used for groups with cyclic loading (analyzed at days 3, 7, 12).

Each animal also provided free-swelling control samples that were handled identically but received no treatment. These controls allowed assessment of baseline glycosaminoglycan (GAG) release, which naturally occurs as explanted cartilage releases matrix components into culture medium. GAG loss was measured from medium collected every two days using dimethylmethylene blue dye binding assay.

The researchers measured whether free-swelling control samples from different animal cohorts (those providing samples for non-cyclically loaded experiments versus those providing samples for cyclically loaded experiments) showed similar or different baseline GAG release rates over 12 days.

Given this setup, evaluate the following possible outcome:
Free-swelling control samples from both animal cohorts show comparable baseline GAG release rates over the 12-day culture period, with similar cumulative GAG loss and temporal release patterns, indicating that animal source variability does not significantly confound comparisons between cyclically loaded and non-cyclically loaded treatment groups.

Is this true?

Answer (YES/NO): NO